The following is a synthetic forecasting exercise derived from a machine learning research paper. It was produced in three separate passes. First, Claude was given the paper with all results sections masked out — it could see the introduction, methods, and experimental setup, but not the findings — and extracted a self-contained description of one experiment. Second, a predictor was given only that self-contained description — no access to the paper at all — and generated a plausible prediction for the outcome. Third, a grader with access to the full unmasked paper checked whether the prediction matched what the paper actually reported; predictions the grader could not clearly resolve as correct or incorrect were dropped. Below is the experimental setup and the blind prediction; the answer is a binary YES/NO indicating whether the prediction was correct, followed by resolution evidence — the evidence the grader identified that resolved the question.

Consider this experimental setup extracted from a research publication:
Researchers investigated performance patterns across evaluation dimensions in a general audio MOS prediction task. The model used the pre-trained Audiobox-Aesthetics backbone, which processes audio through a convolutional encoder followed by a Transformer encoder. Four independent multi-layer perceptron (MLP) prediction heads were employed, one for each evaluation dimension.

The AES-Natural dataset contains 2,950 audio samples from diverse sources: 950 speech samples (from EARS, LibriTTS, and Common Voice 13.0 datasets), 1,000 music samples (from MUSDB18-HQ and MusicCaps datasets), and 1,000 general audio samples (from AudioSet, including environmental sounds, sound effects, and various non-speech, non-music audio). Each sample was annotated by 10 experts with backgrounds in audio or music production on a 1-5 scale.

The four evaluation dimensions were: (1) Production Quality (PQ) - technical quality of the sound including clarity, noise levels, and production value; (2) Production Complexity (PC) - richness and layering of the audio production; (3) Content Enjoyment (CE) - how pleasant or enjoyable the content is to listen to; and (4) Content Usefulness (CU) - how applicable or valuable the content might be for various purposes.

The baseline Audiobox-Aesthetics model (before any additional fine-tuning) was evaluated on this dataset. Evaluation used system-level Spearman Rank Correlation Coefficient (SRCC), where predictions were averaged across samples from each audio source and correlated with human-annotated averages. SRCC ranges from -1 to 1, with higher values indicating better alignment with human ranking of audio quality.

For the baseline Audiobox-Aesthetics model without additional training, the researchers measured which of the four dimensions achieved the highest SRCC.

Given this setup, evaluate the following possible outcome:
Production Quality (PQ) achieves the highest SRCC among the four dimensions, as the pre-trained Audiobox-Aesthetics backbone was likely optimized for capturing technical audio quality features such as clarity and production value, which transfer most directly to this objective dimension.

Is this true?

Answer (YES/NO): NO